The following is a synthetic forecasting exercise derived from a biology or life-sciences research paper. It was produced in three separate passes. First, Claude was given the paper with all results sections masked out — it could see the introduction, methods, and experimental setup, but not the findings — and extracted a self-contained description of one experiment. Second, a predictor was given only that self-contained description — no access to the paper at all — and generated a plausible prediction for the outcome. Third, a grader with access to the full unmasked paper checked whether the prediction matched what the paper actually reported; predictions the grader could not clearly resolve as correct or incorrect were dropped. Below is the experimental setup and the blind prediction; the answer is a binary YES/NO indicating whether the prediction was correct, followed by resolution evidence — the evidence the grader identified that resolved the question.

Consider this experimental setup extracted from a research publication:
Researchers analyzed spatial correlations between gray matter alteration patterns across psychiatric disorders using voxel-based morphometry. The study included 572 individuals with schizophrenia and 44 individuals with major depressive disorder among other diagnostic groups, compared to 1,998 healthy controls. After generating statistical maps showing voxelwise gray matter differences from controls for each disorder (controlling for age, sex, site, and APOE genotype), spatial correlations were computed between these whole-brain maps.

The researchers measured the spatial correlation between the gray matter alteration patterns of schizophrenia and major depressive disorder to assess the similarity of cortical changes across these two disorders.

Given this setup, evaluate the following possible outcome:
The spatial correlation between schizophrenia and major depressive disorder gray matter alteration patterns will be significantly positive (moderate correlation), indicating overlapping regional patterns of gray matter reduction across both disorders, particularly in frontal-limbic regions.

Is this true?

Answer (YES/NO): NO